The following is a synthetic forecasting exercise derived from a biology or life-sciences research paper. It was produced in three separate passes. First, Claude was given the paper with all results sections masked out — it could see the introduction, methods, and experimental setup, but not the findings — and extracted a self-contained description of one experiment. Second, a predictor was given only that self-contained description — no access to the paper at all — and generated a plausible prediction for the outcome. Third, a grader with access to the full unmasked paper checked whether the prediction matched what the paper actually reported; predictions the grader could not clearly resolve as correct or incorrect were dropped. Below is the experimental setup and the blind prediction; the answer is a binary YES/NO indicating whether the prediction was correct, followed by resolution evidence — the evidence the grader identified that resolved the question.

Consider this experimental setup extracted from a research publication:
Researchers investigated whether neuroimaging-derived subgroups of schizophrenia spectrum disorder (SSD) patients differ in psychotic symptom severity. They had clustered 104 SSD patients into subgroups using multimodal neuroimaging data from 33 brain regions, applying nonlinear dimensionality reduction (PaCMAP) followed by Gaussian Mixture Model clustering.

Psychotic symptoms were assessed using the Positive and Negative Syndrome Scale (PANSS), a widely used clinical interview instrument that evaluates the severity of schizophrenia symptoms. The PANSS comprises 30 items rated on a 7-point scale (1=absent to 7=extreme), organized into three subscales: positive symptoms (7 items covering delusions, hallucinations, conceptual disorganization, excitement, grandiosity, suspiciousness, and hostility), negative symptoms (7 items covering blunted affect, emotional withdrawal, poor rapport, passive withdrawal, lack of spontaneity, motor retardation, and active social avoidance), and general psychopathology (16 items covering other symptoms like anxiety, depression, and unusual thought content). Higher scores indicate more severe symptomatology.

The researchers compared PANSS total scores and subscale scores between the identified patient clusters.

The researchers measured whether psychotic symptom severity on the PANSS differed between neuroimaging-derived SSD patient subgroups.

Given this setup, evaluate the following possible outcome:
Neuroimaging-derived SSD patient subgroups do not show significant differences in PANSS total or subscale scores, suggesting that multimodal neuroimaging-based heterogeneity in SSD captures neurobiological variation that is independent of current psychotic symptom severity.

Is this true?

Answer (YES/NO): NO